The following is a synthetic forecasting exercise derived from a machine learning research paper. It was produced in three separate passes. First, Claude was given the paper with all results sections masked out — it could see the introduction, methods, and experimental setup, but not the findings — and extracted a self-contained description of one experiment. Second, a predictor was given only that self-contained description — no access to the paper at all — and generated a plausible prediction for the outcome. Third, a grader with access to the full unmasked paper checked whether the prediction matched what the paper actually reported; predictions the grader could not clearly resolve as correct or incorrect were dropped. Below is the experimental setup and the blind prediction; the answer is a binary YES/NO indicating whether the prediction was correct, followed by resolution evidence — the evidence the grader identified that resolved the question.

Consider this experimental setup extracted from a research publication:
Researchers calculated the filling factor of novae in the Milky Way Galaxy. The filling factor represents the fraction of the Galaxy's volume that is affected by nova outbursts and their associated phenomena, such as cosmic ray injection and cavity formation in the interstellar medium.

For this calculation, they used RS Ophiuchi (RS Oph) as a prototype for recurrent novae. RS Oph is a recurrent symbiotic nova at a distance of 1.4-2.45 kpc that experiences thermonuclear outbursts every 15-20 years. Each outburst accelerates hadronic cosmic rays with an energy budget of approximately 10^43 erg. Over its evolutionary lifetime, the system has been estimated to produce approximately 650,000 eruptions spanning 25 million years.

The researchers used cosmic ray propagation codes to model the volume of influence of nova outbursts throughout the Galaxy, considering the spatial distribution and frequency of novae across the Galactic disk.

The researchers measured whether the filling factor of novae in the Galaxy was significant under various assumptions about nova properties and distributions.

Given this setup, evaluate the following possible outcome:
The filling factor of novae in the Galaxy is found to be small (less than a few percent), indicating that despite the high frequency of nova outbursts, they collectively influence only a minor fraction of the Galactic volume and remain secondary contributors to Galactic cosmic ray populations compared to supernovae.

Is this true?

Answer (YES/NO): YES